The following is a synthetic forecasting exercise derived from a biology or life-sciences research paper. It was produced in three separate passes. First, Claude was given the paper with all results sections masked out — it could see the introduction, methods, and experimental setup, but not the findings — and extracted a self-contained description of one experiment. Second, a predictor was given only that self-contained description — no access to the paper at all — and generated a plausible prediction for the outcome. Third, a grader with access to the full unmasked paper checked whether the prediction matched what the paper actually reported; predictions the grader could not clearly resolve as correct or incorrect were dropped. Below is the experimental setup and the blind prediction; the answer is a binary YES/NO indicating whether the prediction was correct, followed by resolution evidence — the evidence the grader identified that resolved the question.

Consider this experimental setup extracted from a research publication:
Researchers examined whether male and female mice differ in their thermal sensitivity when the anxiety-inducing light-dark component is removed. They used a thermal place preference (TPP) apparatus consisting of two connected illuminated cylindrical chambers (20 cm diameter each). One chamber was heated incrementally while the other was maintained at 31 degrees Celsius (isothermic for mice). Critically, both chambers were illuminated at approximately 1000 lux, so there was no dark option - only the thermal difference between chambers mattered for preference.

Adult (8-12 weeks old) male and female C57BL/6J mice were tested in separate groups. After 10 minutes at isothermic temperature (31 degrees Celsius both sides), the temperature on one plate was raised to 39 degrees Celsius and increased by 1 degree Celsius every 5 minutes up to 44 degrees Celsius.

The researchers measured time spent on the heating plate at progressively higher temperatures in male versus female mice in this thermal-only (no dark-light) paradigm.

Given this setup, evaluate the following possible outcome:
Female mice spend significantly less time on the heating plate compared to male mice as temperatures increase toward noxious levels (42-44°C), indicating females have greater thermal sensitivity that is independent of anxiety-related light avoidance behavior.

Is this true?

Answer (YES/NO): NO